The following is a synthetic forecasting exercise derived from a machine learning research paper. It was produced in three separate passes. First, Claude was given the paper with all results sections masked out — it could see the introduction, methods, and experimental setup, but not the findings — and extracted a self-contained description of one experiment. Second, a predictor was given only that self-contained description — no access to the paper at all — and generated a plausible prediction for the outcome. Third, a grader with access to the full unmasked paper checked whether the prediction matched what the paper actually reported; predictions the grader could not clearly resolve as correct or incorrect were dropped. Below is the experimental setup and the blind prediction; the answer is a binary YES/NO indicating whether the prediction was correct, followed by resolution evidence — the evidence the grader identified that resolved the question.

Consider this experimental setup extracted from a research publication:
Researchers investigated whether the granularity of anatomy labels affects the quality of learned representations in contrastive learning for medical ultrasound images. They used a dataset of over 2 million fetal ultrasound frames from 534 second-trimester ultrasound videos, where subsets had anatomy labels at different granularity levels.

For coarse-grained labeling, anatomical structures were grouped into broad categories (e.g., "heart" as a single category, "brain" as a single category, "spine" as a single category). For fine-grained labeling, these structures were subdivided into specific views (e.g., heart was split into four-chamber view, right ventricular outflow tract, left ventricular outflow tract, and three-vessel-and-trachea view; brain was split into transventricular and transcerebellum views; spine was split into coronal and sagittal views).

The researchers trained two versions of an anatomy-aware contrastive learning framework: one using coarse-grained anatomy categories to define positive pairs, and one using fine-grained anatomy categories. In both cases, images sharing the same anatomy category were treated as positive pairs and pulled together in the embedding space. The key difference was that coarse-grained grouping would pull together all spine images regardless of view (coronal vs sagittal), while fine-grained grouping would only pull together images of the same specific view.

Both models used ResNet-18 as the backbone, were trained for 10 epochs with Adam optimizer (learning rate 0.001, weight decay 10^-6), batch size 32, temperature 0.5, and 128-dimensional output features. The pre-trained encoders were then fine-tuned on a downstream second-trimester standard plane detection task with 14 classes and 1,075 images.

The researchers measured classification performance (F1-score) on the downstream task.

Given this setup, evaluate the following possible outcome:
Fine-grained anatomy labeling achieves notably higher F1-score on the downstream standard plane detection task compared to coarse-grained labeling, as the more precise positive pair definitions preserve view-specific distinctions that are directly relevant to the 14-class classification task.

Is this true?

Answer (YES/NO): NO